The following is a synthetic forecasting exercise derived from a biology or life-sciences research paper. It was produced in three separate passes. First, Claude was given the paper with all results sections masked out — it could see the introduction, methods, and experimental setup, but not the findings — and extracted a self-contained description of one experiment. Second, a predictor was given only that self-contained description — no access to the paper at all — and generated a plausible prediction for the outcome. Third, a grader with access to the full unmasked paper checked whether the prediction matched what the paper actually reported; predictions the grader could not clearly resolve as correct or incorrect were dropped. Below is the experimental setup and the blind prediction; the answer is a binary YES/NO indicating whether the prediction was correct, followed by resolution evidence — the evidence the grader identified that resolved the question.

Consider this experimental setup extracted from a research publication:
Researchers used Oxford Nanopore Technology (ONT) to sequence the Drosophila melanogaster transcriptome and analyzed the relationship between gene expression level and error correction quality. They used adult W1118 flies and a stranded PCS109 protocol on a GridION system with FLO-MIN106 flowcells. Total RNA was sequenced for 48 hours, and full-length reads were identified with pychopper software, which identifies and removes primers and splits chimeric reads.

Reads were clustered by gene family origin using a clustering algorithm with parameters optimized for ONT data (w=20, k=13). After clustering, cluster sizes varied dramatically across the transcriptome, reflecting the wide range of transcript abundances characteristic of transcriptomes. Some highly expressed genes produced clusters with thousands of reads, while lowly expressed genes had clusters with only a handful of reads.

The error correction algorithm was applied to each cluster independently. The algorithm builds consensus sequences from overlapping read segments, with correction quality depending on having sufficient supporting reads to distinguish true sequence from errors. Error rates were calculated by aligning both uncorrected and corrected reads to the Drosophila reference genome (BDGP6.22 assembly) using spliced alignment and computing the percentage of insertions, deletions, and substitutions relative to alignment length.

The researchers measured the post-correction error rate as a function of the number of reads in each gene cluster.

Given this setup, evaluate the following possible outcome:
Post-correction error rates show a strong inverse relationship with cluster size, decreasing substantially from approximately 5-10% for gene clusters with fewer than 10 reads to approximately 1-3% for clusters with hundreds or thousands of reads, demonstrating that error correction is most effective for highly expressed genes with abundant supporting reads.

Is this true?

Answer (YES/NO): NO